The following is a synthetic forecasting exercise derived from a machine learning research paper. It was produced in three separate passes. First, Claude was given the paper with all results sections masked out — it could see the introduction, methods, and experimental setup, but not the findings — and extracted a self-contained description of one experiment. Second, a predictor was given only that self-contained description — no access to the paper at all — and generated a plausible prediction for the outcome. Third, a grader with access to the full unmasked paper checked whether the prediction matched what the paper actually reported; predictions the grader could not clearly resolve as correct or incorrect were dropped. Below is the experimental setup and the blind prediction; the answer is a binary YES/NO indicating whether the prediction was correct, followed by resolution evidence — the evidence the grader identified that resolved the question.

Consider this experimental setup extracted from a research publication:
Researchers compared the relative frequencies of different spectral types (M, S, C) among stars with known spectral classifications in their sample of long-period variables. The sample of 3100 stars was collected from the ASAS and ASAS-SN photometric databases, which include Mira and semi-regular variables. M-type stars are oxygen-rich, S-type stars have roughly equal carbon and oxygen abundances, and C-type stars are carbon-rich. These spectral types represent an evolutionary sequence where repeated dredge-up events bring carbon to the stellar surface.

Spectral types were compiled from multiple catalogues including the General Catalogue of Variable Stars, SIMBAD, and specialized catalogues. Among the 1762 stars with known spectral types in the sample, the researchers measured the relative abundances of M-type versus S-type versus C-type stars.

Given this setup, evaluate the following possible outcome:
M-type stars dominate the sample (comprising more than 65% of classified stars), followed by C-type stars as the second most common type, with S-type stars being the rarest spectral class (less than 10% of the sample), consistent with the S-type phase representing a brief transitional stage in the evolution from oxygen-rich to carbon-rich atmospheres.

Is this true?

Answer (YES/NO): YES